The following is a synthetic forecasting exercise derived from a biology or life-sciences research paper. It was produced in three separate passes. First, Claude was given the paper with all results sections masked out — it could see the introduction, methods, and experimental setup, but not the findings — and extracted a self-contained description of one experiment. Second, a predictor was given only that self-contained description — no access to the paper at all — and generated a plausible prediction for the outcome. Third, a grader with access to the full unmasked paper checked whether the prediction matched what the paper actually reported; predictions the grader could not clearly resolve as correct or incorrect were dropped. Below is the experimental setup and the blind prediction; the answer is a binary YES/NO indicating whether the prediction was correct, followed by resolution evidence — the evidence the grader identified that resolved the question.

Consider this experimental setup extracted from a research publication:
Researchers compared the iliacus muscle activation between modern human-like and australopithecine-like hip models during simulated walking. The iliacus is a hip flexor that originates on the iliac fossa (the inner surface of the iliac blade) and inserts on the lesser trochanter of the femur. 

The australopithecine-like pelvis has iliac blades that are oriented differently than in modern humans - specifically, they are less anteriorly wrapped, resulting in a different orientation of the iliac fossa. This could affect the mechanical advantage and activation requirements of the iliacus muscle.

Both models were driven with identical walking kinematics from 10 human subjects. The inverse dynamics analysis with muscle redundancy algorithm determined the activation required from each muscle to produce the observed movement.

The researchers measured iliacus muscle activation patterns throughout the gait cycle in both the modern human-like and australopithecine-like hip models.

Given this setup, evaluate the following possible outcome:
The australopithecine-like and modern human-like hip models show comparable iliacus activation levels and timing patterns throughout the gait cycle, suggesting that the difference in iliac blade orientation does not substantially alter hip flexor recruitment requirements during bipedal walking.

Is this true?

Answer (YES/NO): NO